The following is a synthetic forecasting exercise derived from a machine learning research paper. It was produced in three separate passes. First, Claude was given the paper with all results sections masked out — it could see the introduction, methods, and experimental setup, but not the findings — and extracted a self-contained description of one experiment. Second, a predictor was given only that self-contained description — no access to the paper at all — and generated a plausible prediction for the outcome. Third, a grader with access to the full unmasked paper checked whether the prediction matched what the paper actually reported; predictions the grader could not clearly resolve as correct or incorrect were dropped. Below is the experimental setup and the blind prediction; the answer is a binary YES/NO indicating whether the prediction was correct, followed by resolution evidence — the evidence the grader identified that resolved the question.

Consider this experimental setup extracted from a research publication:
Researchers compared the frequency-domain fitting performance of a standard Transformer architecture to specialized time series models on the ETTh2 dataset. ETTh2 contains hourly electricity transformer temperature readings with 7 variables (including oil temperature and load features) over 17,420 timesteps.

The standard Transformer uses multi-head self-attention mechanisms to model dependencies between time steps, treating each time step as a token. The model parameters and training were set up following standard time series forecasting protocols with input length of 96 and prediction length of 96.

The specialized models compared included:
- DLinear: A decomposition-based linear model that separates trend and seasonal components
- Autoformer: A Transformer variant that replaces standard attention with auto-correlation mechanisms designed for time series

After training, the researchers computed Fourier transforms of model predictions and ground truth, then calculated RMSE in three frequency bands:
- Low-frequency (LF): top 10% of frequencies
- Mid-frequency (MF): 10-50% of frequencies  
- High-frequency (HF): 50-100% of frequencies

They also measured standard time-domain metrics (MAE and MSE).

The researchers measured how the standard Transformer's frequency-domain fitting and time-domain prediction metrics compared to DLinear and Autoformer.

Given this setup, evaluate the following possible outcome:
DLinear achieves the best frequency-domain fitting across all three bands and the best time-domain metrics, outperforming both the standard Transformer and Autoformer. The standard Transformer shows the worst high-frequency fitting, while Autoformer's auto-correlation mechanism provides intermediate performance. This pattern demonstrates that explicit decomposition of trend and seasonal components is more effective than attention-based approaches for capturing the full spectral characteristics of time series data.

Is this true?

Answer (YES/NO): NO